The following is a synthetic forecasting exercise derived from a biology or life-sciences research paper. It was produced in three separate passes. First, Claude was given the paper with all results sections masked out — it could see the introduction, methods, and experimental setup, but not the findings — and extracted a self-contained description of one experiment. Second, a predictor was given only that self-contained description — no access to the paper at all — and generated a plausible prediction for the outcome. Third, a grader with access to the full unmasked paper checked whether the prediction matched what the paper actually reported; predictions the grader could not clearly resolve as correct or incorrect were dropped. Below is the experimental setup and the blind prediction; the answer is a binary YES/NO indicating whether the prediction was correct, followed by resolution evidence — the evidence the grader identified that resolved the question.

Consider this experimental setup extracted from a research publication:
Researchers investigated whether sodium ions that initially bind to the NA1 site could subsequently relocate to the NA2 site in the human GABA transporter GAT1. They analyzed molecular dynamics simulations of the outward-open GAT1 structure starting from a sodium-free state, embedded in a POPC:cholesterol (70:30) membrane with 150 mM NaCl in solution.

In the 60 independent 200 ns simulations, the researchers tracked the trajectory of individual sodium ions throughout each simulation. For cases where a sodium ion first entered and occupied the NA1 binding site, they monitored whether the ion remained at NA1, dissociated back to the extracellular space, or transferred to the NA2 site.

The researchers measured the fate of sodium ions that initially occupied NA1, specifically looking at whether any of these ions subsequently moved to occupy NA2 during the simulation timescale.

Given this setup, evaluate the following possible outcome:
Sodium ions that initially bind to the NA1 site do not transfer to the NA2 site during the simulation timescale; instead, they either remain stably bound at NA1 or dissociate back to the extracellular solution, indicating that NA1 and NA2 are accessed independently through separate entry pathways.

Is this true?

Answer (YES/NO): NO